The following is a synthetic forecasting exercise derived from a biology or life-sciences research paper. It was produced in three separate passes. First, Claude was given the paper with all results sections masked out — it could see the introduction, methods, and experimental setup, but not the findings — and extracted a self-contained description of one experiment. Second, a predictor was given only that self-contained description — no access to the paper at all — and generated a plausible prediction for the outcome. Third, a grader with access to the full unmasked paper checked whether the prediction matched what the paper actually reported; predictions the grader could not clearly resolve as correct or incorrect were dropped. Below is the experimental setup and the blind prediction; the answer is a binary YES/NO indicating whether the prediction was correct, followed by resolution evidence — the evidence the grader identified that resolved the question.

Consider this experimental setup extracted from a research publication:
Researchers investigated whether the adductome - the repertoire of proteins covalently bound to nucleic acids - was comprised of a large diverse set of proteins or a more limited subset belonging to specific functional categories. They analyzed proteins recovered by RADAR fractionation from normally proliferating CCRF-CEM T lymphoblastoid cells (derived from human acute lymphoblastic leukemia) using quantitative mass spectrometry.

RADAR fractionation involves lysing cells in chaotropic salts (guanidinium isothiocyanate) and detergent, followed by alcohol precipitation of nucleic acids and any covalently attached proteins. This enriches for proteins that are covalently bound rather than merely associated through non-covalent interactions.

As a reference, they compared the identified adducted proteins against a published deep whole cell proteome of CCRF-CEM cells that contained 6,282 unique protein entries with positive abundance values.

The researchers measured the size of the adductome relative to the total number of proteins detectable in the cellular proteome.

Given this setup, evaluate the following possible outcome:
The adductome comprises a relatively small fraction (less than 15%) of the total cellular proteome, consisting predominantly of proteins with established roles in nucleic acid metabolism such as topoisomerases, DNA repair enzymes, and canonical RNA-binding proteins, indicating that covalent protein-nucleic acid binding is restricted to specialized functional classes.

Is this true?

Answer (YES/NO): NO